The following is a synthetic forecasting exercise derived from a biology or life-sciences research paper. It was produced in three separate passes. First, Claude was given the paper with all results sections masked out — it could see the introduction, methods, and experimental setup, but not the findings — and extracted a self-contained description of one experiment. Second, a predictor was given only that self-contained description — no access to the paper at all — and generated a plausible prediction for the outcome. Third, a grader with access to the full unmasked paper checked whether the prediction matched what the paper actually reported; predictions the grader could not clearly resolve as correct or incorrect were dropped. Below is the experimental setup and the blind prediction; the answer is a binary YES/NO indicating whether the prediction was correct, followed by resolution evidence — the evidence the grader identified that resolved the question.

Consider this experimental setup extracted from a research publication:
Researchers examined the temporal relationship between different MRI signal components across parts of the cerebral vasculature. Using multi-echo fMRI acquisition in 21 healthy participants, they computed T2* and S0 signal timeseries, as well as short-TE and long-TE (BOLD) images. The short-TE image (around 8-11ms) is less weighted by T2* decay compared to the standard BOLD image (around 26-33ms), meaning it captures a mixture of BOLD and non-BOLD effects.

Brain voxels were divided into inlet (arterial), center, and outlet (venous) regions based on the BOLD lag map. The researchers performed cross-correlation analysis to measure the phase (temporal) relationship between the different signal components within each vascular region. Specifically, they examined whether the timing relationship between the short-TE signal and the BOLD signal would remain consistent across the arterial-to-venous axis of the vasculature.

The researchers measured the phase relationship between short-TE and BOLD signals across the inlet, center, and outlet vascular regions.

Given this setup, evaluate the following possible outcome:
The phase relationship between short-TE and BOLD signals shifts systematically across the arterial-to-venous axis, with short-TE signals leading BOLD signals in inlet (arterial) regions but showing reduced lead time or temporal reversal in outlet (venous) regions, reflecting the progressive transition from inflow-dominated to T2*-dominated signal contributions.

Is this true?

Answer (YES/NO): NO